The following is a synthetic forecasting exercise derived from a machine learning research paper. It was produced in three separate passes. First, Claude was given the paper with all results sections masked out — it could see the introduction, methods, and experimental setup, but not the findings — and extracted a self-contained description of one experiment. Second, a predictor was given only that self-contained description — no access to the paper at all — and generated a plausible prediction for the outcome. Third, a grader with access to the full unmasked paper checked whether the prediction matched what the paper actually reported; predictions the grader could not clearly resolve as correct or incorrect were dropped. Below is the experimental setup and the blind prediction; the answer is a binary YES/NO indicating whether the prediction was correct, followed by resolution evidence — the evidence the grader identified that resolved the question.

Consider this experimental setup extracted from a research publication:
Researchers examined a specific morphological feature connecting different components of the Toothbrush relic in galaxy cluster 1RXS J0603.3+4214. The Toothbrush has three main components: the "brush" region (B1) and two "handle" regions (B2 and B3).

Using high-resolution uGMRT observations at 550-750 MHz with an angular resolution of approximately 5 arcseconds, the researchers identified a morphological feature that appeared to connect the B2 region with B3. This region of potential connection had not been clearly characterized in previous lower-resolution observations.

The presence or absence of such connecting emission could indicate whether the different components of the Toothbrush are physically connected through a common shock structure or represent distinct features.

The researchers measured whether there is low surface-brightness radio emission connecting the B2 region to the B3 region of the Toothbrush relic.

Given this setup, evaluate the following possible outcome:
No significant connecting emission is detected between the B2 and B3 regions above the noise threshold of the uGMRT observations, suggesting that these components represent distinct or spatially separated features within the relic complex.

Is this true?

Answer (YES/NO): NO